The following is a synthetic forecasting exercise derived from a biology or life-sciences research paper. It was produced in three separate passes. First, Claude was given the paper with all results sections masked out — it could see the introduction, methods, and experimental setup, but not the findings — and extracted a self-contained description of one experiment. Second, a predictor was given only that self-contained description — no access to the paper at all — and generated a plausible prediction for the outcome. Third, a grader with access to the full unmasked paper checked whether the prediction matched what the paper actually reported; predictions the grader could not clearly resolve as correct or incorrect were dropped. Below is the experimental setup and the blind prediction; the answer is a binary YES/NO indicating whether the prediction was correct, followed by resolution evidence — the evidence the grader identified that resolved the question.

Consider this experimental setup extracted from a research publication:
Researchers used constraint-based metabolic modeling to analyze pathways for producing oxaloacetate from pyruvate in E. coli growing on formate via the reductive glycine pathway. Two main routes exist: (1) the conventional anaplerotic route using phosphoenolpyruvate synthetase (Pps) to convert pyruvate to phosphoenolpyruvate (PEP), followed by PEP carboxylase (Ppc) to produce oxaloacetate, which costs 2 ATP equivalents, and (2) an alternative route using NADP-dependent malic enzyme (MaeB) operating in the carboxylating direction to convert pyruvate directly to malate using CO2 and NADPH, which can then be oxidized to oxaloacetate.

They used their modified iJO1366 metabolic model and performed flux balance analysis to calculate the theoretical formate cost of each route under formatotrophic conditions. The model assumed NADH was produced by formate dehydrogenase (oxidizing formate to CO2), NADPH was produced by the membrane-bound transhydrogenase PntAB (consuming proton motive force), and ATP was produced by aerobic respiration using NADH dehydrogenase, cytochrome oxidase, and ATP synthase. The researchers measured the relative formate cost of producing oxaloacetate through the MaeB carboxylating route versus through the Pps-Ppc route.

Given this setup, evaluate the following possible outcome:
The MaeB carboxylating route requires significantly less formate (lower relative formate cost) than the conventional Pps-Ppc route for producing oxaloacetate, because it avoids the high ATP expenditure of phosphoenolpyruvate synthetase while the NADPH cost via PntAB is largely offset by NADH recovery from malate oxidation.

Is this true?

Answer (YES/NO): YES